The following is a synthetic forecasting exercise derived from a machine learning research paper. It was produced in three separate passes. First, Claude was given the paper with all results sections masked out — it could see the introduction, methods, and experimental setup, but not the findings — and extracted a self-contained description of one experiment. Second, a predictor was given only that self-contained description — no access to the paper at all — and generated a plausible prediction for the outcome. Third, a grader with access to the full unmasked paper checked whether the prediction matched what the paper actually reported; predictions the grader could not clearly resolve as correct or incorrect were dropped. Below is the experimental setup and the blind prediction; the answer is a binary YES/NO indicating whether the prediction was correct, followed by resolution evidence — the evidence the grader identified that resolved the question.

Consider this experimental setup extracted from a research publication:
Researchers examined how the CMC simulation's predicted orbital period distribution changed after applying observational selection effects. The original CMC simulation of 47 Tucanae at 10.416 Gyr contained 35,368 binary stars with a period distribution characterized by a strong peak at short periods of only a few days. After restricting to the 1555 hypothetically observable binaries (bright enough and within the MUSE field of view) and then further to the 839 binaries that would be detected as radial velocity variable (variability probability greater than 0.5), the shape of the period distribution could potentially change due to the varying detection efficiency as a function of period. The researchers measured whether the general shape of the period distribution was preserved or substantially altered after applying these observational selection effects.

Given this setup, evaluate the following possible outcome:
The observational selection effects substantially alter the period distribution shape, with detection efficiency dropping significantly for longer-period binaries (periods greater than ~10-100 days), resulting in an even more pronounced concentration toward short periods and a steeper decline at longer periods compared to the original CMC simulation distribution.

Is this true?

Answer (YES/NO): NO